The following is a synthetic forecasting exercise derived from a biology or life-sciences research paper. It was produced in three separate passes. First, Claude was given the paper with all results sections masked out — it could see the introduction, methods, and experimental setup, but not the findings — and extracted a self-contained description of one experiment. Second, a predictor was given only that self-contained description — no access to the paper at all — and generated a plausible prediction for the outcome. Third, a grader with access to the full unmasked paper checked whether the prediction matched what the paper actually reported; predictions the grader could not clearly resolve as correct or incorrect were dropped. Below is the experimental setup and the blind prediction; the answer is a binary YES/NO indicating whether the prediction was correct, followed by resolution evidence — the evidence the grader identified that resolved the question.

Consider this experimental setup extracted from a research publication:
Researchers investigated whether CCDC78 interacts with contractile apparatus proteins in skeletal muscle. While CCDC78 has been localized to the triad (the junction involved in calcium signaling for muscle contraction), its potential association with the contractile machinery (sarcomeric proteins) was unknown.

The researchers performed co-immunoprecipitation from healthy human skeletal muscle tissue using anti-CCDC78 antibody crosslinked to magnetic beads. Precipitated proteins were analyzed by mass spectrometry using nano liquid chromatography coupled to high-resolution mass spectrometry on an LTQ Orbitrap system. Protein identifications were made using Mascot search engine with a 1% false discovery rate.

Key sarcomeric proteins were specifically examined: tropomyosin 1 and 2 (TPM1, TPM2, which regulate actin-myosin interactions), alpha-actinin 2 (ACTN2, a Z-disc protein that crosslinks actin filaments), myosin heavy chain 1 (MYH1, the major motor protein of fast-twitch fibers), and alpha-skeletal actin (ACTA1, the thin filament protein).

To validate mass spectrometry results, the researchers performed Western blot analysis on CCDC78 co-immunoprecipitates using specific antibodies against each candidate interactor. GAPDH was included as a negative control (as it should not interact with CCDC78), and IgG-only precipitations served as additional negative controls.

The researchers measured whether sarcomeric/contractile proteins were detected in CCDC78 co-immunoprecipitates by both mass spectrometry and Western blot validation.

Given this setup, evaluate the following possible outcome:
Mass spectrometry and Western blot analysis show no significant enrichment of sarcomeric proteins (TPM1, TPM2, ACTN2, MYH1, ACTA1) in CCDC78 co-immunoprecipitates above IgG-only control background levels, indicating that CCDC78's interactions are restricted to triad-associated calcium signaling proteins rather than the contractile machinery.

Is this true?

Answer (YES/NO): NO